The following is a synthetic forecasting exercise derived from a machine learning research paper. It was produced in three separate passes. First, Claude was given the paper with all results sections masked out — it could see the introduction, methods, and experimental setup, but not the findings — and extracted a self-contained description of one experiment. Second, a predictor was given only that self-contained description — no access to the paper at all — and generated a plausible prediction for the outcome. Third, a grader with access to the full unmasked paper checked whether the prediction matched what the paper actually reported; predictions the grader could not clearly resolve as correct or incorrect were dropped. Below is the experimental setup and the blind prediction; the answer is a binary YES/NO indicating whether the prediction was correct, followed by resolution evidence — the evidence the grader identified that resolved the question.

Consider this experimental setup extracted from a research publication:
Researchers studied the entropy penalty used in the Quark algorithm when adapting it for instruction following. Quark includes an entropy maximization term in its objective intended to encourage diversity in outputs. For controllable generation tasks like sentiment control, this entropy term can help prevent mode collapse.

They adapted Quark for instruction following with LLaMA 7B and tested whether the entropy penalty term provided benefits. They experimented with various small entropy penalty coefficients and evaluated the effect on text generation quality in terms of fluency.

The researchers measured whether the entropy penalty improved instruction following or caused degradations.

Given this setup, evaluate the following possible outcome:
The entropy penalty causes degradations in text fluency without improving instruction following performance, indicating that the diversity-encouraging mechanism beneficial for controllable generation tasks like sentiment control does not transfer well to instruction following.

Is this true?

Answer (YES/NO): YES